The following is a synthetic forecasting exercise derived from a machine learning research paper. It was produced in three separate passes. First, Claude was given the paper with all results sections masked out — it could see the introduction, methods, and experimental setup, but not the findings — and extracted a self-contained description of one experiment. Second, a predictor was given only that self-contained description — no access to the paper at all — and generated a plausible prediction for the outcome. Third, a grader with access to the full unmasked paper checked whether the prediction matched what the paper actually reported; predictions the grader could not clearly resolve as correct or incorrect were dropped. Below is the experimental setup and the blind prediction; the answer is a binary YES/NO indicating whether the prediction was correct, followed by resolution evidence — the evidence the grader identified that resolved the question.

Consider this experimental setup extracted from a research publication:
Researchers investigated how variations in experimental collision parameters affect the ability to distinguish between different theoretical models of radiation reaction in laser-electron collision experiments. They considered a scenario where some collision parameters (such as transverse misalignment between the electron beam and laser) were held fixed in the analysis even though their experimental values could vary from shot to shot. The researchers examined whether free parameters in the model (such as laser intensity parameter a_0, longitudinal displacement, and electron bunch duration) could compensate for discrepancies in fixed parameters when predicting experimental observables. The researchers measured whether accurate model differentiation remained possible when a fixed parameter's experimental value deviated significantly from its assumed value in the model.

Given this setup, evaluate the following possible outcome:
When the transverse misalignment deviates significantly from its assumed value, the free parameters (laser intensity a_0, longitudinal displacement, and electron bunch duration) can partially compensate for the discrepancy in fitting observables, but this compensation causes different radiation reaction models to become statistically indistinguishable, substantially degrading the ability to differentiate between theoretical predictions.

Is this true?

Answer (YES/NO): YES